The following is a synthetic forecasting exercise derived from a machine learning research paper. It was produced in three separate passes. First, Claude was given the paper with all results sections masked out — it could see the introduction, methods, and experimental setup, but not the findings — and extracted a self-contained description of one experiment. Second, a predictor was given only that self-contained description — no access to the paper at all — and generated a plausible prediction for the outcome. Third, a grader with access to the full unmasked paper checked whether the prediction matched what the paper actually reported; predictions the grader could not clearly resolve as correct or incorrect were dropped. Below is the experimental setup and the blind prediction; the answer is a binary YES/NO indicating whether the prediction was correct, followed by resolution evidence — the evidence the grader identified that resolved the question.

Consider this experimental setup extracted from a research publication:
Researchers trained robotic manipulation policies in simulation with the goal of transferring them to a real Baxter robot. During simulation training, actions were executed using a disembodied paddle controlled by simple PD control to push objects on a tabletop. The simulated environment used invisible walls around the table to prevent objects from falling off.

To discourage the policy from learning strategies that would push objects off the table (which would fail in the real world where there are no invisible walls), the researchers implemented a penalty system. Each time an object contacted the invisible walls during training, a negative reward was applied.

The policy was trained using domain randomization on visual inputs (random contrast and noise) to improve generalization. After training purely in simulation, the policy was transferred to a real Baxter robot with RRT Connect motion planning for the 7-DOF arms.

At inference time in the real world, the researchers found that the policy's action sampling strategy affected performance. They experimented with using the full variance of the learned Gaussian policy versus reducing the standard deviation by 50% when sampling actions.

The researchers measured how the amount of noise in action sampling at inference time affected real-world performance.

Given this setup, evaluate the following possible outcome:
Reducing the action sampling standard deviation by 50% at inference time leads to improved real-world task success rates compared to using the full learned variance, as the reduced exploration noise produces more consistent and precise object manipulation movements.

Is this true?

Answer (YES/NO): YES